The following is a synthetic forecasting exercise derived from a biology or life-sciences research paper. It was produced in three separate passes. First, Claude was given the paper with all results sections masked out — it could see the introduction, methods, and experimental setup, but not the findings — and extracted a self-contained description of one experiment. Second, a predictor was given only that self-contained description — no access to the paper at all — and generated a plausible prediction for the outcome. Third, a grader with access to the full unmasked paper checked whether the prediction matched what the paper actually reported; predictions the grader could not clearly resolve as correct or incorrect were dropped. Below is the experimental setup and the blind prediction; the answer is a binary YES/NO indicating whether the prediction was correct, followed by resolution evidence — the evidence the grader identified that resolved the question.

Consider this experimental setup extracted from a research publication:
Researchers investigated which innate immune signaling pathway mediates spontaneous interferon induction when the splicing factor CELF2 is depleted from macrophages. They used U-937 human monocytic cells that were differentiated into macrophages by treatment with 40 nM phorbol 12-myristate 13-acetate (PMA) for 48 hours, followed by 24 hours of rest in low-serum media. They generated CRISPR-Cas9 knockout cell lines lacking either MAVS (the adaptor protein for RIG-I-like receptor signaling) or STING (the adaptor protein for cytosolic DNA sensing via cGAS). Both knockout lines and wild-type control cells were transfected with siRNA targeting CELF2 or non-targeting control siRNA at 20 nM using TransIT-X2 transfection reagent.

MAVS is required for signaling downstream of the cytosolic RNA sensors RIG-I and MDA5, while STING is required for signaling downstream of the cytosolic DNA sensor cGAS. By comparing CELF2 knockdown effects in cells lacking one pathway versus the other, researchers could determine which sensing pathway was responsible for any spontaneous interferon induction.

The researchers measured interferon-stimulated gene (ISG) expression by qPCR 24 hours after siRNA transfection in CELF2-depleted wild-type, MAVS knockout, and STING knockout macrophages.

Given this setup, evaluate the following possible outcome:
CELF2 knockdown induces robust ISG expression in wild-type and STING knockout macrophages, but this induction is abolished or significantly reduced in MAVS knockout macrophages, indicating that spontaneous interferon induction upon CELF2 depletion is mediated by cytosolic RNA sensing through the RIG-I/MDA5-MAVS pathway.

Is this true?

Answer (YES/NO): YES